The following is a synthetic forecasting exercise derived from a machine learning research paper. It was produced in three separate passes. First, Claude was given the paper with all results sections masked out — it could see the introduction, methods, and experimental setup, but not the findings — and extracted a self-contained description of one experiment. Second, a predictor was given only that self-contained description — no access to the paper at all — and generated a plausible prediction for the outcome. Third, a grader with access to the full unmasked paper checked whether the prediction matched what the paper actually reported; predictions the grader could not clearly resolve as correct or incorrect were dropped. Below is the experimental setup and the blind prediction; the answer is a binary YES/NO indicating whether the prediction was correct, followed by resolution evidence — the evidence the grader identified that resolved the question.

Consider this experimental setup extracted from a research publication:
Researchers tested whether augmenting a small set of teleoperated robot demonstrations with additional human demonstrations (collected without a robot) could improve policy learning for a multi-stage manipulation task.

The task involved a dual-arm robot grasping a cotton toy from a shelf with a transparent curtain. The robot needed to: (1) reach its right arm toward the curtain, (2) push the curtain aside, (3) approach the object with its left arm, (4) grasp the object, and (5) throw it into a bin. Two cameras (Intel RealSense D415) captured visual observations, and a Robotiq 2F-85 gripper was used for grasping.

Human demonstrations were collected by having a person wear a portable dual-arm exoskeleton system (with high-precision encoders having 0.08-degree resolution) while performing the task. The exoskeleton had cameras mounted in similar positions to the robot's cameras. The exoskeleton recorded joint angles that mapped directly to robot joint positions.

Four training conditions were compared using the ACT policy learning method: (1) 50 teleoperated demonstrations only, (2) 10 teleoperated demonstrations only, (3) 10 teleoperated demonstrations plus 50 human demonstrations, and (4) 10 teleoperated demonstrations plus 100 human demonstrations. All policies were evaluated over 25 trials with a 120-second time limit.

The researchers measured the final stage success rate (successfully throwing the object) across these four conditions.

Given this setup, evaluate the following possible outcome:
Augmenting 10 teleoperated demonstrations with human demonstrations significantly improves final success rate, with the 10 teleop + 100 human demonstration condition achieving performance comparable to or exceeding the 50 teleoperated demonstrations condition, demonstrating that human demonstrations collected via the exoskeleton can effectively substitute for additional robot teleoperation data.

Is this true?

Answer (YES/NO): YES